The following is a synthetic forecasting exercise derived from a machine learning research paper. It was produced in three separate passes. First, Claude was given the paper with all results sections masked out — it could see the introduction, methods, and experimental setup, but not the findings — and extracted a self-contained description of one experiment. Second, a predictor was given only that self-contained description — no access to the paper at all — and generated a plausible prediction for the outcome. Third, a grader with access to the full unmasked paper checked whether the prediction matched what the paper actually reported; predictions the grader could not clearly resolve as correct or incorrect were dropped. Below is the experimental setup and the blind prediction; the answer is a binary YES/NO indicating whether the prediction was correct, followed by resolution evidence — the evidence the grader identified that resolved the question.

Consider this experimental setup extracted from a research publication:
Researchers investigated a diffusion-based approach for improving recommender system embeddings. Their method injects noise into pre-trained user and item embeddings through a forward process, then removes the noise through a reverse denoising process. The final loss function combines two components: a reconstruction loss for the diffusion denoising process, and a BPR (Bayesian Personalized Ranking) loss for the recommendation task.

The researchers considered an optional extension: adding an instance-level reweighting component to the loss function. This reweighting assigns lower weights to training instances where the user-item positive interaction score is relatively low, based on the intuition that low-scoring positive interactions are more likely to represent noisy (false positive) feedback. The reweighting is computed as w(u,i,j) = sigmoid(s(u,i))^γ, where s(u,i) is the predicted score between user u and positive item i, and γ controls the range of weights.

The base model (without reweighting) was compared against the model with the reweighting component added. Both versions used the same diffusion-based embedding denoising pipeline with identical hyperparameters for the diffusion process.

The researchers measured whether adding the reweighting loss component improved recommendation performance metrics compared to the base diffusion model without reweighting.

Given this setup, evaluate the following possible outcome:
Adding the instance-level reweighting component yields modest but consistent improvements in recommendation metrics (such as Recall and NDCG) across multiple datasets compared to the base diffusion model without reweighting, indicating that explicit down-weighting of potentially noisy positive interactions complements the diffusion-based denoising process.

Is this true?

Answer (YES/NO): NO